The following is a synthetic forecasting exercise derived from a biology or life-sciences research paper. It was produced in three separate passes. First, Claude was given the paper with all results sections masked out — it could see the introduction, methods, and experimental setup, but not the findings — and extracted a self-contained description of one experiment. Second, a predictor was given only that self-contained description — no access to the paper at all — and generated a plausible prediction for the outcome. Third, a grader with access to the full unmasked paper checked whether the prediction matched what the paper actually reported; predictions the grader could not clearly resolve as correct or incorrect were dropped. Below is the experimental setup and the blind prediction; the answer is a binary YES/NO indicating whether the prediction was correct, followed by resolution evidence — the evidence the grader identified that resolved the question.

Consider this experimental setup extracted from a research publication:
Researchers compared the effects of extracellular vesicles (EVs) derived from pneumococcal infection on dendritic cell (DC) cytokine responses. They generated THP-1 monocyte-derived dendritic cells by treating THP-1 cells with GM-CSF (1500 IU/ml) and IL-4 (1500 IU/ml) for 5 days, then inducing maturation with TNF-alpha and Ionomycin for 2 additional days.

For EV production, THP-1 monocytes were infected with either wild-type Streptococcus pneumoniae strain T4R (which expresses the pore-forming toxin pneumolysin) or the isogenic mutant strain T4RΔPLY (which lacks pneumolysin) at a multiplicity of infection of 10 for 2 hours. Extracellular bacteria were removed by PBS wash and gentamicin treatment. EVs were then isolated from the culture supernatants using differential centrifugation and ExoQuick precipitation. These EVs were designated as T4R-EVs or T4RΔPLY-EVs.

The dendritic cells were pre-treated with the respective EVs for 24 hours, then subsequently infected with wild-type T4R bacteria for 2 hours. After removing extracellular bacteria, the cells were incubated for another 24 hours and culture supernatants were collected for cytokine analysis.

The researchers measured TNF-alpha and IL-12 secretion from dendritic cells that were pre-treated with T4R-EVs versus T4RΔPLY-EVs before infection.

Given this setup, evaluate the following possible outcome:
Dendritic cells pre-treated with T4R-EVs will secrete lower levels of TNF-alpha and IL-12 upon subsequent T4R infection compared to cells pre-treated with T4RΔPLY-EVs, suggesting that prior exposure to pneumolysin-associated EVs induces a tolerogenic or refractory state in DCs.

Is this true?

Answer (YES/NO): NO